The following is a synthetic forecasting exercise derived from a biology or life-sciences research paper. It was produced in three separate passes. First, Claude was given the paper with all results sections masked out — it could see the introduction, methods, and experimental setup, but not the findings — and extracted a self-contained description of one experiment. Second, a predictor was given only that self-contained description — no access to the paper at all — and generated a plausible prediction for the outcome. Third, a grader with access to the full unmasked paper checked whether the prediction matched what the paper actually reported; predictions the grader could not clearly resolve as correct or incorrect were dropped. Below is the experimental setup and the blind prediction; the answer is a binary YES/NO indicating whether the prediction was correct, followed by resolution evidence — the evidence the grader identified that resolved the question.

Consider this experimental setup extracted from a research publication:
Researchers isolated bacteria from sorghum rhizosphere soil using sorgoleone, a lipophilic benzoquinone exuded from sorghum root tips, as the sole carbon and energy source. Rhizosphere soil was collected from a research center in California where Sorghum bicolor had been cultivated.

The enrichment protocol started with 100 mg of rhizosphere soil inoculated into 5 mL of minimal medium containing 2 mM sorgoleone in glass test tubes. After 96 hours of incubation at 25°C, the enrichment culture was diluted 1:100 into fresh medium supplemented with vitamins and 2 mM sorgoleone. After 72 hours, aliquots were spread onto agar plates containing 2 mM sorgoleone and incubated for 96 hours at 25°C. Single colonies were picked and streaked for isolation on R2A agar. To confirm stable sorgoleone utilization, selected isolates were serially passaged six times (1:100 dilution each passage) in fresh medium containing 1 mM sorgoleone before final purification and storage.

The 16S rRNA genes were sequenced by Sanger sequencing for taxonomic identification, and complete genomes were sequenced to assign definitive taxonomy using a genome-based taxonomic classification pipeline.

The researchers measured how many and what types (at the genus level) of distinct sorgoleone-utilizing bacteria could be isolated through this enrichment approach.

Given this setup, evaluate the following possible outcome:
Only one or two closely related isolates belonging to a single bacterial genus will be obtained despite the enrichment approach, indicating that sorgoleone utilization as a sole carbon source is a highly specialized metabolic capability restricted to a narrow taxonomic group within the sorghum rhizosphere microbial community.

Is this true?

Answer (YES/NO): NO